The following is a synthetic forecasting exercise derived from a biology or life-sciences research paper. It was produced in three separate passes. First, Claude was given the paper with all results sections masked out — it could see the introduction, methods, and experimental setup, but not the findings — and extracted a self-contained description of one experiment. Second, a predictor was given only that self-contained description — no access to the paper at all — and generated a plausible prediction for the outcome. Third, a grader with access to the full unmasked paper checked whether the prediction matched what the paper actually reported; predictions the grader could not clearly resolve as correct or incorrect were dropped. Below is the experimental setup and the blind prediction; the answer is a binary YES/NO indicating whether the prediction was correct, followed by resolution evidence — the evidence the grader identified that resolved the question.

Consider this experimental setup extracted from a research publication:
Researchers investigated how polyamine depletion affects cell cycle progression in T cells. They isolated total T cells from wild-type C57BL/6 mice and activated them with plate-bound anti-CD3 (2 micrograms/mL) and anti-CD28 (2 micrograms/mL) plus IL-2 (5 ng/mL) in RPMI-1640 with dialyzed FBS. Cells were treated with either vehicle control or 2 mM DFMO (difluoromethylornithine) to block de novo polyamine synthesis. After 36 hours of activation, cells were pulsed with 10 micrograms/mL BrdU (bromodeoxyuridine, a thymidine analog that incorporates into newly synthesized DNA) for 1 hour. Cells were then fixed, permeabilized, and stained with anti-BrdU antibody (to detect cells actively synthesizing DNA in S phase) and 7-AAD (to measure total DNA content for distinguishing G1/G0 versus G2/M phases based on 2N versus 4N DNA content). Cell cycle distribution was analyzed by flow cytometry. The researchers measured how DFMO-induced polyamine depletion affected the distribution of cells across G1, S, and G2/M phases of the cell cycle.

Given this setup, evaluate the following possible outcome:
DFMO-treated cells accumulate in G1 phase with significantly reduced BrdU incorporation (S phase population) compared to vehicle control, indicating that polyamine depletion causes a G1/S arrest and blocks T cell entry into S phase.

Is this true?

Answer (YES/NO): NO